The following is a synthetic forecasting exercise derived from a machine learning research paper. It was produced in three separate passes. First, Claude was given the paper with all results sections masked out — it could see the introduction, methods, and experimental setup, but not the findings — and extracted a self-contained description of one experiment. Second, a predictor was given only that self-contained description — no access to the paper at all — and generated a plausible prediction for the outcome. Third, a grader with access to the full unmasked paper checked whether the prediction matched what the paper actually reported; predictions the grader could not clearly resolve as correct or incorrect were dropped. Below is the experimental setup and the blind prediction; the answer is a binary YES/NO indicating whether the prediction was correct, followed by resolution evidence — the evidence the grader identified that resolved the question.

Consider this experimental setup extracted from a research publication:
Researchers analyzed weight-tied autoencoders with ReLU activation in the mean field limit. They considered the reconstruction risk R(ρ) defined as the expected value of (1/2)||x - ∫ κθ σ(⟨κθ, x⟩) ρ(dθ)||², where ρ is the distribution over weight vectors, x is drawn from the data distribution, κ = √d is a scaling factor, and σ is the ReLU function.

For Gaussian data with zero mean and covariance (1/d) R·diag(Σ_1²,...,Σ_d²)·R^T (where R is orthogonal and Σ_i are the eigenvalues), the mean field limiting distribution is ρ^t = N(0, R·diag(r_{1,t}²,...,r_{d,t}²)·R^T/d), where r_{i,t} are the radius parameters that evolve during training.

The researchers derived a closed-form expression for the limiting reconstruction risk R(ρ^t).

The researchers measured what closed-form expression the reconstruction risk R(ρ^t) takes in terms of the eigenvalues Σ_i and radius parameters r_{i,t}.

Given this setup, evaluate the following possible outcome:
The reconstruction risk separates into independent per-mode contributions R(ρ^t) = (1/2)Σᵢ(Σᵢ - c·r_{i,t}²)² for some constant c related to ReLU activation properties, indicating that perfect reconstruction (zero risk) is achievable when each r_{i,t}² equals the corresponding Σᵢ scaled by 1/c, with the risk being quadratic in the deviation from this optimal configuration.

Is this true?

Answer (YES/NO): NO